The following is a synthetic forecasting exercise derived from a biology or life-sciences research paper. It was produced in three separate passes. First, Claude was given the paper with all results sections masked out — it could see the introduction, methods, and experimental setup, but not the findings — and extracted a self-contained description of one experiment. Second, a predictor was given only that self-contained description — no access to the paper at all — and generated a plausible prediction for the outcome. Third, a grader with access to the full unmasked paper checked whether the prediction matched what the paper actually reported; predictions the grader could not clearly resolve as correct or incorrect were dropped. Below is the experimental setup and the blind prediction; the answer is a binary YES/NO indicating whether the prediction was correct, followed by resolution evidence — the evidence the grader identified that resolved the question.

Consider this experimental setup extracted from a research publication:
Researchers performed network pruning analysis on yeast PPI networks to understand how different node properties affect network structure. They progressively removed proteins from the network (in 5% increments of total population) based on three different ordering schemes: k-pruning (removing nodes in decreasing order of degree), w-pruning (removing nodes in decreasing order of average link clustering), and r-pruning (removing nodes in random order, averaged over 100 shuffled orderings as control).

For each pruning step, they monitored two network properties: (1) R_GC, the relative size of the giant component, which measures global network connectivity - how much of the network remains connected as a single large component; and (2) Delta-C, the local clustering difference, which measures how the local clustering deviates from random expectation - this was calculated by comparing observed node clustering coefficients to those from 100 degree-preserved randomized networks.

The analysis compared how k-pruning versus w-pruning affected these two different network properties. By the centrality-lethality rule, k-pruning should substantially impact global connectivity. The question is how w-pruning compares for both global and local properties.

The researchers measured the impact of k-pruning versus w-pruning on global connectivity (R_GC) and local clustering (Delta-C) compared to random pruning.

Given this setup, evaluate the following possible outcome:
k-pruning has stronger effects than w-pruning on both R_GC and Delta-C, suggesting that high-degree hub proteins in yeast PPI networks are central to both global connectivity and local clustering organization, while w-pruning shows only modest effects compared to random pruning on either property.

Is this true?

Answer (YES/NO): NO